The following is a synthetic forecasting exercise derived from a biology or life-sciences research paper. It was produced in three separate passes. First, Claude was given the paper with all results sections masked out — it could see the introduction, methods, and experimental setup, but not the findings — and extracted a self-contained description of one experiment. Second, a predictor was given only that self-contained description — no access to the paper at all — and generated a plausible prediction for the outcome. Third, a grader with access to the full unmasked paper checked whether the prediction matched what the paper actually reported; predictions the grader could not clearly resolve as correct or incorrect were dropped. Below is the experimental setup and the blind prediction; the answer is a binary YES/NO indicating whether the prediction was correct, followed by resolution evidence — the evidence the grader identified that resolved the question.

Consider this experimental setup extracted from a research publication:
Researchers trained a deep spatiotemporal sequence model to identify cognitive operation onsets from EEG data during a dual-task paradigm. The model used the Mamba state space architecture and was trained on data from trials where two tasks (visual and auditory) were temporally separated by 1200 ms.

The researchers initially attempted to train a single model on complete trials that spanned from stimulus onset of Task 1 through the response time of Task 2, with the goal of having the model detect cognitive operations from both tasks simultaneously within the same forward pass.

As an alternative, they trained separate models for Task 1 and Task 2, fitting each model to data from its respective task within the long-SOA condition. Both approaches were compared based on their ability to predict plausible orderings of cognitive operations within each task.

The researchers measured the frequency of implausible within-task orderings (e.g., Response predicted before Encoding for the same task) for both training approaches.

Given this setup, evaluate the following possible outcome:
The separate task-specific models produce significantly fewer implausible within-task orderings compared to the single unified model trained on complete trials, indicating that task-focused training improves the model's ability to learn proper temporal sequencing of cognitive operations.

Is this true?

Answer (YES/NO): YES